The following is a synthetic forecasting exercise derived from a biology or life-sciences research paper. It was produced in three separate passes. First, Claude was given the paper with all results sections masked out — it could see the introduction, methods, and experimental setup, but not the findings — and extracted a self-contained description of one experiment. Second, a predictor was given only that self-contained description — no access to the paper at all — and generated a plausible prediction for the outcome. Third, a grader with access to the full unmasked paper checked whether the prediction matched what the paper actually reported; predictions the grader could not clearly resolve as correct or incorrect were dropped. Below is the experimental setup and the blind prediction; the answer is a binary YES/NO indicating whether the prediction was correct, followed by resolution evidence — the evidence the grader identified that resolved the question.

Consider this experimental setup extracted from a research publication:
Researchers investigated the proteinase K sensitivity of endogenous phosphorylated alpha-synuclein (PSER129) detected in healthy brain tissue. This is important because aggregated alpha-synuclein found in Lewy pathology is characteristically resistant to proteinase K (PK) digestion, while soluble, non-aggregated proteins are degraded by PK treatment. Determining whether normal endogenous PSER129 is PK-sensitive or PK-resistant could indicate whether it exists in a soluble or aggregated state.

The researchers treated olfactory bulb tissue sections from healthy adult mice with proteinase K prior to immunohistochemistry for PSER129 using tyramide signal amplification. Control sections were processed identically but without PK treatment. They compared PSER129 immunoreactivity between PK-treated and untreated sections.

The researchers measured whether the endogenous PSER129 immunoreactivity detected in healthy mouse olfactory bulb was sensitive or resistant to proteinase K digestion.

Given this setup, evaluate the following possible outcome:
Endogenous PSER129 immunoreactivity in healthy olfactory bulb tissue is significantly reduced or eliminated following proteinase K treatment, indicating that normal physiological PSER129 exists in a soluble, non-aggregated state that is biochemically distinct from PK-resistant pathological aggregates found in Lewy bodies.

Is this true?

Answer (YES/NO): YES